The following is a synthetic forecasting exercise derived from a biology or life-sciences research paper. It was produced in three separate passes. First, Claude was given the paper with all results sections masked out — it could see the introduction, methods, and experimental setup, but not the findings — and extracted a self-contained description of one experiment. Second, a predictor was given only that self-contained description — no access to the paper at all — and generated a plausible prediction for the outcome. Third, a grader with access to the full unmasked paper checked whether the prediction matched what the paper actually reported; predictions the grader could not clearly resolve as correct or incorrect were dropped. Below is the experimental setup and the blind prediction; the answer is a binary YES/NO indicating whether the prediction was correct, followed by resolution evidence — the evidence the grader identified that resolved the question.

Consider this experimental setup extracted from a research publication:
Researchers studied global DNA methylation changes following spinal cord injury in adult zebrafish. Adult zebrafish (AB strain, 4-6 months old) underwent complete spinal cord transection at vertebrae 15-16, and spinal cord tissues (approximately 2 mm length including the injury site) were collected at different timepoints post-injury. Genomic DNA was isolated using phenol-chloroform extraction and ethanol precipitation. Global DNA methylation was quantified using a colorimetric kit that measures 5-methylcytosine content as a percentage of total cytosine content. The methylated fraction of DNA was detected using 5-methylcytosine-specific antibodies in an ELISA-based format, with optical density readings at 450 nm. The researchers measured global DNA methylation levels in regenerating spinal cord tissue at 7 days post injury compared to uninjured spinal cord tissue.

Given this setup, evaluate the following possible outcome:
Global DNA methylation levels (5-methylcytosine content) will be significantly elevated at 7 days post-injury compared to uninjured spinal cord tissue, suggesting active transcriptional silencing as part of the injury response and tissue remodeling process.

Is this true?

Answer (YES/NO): NO